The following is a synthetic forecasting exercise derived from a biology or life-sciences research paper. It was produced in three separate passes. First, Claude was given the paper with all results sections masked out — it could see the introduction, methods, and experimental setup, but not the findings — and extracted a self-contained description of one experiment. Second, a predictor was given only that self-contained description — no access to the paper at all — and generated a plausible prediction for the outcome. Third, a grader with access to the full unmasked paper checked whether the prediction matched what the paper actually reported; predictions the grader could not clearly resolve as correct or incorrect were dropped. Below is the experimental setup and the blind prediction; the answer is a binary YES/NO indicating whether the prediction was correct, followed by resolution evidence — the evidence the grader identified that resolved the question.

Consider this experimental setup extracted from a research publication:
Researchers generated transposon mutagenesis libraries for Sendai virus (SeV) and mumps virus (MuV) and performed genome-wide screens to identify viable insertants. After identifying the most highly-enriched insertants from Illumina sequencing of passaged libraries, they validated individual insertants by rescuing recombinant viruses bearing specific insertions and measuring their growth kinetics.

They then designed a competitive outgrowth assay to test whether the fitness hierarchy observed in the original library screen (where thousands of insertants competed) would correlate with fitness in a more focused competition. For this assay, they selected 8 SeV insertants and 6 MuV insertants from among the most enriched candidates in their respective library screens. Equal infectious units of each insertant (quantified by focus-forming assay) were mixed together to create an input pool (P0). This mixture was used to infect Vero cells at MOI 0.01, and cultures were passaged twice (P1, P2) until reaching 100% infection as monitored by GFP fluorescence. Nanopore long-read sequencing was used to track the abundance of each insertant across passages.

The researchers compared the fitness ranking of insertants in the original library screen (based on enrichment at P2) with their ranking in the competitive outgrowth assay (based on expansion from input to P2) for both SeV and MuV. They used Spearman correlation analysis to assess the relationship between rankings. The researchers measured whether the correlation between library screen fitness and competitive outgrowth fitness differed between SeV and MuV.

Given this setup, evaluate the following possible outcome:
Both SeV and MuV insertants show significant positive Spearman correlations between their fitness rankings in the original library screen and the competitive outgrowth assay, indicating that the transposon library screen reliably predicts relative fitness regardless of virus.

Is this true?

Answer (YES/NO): NO